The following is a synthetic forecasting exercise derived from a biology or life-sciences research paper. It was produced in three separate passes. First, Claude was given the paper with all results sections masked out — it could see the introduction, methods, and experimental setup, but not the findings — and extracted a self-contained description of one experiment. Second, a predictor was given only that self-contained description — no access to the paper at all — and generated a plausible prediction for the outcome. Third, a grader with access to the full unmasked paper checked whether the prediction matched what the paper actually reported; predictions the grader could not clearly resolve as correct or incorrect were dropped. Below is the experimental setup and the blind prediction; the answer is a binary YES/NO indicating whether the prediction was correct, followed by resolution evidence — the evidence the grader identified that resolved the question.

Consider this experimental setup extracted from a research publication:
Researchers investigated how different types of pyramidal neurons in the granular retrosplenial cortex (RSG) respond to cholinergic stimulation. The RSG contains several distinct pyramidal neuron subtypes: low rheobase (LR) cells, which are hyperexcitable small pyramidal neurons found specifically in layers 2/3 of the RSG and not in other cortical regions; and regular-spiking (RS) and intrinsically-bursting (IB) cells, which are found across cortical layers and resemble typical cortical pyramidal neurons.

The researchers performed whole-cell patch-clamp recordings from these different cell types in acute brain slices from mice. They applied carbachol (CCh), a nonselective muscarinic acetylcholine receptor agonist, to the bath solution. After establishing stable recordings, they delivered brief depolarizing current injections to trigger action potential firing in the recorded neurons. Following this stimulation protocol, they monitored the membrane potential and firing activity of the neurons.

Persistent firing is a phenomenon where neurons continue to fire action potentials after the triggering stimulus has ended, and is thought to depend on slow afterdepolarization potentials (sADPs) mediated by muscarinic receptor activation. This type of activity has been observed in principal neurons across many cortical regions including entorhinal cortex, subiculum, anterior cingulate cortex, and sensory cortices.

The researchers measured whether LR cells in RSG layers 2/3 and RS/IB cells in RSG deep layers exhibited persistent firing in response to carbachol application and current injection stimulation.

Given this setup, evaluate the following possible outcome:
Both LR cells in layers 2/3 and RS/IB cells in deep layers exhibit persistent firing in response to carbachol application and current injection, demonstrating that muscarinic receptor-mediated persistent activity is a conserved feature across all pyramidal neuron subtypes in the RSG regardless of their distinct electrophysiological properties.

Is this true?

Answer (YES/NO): NO